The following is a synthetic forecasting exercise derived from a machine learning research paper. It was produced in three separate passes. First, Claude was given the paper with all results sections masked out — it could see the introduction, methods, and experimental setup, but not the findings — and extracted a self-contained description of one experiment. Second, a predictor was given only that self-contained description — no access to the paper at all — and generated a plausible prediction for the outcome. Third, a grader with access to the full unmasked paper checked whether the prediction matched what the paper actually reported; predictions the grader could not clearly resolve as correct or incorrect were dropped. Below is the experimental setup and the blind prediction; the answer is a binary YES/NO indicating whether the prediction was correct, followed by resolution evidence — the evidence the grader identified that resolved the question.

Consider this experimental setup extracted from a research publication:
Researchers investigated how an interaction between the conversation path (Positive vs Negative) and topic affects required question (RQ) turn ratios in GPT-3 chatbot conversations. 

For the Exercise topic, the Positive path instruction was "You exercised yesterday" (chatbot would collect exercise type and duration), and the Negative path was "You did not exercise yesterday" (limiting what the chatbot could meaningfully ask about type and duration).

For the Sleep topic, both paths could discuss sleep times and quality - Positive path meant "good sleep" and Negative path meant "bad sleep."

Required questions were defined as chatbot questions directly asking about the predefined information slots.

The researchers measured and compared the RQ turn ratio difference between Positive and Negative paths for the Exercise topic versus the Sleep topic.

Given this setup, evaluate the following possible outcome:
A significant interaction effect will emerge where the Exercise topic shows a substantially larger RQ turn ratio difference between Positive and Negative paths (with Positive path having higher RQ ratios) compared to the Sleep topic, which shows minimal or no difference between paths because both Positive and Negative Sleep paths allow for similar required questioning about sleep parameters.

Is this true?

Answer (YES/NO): YES